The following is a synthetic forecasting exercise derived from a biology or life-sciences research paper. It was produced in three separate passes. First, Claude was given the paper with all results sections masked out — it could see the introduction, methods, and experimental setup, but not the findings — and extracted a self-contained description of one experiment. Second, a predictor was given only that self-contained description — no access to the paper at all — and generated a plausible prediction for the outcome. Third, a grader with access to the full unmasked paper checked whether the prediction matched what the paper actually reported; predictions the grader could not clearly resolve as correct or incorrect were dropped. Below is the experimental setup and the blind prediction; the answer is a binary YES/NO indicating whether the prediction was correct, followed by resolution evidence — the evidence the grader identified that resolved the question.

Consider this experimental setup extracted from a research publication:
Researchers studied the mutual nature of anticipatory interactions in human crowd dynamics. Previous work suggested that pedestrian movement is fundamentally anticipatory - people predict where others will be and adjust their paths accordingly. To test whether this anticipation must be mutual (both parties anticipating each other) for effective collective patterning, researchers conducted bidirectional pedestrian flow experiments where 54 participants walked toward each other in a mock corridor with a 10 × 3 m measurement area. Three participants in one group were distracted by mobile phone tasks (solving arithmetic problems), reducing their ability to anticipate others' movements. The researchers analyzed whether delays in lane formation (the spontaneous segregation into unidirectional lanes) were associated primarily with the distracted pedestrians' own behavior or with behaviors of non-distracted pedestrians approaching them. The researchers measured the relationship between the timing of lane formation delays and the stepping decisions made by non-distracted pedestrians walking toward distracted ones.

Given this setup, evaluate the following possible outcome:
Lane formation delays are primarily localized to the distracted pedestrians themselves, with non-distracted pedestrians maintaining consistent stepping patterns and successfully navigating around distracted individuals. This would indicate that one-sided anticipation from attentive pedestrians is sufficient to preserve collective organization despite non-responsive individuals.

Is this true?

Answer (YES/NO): NO